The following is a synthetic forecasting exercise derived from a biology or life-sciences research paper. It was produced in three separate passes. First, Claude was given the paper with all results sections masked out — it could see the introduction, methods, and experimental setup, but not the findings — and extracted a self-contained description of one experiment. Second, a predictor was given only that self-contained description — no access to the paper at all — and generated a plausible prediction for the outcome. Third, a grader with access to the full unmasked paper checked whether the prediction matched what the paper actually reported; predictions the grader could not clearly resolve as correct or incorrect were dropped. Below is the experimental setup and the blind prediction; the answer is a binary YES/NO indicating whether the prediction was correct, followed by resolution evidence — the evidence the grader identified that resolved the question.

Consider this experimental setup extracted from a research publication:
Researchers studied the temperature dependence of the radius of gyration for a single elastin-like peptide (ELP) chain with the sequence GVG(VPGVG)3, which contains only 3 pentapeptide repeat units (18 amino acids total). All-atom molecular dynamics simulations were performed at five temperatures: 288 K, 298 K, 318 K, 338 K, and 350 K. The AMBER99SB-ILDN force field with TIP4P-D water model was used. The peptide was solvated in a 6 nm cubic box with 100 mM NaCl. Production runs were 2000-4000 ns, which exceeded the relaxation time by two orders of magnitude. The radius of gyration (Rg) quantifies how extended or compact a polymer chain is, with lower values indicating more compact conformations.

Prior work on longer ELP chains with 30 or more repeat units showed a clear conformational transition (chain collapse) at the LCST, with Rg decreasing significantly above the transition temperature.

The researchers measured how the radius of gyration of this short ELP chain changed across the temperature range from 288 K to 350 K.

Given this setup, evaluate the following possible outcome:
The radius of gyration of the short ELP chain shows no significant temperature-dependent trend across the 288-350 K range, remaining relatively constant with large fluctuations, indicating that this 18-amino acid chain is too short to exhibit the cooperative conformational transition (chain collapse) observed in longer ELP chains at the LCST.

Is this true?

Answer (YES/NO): NO